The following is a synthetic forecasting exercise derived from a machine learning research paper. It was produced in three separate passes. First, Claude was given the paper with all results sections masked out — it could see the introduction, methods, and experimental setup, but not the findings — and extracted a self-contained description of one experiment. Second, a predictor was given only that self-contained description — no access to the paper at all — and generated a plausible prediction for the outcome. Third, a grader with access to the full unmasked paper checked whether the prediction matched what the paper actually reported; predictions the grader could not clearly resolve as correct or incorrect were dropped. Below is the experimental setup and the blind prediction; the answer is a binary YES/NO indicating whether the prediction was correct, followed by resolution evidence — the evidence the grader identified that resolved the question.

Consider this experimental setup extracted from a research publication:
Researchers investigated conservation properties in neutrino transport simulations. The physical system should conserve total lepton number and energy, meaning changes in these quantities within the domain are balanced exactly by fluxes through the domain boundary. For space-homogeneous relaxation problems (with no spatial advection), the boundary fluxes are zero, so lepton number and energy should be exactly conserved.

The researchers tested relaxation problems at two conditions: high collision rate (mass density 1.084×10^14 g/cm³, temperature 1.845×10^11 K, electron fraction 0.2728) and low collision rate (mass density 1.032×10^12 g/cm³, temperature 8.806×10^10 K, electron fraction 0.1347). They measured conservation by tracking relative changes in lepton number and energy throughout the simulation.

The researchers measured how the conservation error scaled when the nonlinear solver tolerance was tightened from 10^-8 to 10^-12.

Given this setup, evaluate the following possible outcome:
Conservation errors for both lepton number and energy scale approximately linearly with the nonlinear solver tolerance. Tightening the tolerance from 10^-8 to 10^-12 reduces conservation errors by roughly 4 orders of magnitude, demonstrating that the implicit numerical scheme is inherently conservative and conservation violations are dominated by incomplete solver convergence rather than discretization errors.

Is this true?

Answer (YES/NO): YES